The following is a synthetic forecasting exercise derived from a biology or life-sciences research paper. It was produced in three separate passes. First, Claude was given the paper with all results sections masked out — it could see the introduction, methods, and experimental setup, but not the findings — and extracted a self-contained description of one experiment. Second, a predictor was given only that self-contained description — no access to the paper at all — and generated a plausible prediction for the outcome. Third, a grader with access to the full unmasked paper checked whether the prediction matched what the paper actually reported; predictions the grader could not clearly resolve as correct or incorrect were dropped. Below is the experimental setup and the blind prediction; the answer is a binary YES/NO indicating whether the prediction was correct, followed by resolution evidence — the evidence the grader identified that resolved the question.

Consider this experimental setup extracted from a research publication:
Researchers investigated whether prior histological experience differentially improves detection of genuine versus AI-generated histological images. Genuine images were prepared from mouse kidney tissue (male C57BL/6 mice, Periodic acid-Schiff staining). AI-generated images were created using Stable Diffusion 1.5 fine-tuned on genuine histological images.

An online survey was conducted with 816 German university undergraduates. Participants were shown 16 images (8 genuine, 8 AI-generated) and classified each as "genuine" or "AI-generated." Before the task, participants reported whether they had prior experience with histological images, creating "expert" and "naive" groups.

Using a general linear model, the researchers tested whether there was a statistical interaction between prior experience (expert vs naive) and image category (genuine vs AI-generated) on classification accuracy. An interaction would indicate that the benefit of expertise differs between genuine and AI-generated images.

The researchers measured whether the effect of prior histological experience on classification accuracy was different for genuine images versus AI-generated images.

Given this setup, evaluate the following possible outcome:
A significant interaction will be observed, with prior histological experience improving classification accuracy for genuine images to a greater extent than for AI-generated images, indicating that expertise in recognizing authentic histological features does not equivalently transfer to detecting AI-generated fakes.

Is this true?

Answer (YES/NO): NO